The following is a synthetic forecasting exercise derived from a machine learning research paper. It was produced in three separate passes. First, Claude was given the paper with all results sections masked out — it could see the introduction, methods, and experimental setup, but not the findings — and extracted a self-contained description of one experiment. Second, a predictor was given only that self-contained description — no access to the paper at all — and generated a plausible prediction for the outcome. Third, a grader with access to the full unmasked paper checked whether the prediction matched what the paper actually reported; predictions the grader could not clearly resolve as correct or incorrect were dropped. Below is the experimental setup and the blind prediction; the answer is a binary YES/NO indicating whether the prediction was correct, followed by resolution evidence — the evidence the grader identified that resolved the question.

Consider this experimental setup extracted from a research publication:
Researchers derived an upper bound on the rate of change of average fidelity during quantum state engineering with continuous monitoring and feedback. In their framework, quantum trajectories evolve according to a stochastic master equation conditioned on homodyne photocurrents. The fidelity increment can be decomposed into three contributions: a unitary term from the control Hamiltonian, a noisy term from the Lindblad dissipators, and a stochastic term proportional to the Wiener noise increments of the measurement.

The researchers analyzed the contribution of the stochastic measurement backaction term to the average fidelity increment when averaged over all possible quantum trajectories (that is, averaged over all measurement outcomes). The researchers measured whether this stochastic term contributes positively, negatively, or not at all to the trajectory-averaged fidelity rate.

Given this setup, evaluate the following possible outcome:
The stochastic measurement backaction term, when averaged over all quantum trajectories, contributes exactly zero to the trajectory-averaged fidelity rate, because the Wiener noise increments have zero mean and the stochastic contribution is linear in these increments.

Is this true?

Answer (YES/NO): YES